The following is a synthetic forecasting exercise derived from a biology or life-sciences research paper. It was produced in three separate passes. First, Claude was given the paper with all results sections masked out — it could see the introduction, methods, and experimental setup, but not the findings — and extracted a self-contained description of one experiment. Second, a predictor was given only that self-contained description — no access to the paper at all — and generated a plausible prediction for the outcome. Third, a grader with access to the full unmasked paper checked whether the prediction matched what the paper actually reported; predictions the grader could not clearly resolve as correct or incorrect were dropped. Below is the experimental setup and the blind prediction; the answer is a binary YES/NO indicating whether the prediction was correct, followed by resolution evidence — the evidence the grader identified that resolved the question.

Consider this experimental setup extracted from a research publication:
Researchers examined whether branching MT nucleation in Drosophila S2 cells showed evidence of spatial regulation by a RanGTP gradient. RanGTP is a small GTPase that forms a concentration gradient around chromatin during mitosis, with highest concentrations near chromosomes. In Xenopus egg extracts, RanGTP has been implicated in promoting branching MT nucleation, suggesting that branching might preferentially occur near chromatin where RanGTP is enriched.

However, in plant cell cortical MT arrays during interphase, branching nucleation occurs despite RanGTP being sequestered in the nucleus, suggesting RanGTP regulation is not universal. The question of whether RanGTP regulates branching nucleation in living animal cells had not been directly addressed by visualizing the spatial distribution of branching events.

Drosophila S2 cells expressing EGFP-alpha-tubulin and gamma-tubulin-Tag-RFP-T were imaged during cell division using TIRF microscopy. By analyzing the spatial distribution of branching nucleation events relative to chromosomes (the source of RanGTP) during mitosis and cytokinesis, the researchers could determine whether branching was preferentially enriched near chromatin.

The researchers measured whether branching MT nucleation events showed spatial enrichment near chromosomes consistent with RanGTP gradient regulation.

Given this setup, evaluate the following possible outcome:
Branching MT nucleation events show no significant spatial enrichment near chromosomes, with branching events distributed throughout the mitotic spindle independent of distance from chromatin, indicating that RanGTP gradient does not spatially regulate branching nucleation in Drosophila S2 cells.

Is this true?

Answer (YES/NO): NO